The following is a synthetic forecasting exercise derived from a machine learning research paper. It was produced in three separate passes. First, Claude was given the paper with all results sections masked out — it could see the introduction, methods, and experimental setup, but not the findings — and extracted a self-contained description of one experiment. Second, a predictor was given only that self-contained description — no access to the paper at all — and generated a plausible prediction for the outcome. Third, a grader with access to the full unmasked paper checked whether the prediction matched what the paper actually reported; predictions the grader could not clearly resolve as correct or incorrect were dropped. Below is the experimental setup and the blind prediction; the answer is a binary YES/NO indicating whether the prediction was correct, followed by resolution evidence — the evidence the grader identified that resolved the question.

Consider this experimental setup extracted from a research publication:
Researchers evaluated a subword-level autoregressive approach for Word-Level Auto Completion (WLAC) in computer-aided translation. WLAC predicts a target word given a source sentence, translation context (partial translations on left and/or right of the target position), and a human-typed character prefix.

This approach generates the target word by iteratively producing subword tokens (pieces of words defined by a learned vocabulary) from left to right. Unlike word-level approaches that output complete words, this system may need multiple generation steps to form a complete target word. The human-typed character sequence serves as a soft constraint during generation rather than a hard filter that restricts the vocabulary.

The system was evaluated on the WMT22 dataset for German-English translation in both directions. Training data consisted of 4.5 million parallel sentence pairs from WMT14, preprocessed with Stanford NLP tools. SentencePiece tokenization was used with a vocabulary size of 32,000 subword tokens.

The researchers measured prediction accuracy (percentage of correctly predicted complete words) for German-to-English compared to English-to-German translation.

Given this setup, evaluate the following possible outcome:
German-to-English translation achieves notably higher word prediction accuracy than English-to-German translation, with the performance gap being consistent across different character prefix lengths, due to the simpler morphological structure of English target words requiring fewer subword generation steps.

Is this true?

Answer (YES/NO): NO